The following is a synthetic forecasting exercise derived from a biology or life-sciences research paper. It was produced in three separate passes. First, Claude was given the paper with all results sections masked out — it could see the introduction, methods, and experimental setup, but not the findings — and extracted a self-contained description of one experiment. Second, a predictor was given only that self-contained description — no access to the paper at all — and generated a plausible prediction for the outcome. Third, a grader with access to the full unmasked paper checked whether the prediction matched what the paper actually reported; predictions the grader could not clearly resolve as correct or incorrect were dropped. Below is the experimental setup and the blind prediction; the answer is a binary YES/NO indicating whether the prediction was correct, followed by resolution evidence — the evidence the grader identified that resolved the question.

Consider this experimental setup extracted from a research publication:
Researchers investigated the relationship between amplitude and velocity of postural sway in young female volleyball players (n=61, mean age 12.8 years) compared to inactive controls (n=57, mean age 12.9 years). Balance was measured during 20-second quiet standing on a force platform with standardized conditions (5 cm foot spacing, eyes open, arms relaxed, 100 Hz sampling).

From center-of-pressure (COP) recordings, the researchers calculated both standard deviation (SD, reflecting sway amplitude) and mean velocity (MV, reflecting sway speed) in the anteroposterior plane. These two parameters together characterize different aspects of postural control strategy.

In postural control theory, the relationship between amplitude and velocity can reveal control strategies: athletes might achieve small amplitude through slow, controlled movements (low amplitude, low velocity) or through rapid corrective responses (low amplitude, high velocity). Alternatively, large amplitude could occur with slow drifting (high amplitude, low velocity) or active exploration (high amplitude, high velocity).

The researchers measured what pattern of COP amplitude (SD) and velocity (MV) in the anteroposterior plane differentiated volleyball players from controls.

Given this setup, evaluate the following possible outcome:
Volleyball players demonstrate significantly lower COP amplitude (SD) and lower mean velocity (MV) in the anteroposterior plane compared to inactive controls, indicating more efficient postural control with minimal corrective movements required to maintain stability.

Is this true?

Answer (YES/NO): NO